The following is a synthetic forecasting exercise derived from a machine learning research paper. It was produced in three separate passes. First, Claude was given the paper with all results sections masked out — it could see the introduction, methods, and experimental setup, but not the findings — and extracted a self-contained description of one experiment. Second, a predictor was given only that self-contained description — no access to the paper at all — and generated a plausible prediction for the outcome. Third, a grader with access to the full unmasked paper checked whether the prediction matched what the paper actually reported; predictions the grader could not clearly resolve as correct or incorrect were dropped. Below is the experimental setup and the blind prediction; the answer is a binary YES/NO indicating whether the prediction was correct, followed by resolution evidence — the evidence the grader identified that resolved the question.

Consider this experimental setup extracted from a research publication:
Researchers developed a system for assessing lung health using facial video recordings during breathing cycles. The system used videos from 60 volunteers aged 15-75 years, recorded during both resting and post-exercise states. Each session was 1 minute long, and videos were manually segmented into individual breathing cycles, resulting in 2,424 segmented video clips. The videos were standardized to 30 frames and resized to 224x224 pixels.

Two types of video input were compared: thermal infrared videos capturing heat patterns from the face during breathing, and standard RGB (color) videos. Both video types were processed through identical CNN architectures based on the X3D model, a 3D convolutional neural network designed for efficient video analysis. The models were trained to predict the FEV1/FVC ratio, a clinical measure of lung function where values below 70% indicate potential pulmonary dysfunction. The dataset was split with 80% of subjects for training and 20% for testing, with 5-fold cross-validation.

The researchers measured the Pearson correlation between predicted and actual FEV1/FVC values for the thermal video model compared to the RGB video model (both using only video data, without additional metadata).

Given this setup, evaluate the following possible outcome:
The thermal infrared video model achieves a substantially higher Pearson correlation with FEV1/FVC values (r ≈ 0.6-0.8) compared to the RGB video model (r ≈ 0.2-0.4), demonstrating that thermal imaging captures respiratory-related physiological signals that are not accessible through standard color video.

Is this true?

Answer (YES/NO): NO